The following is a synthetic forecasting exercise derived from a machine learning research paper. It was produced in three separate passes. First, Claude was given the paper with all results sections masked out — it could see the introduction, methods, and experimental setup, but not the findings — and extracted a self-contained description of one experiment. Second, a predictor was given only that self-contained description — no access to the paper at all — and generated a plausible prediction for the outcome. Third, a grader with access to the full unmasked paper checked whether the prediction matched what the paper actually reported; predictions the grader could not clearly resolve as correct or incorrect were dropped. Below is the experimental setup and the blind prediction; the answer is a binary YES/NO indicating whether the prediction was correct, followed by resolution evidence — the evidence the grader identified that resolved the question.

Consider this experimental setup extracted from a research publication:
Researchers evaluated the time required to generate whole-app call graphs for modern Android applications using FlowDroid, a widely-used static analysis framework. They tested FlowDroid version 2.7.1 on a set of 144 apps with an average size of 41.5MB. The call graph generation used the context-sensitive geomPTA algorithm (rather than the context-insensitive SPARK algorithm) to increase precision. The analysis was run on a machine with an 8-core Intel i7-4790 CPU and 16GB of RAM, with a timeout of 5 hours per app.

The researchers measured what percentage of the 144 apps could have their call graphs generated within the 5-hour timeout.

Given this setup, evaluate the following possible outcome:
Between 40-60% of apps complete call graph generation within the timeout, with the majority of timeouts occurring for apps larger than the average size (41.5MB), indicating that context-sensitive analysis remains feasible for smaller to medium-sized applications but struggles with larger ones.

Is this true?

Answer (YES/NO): NO